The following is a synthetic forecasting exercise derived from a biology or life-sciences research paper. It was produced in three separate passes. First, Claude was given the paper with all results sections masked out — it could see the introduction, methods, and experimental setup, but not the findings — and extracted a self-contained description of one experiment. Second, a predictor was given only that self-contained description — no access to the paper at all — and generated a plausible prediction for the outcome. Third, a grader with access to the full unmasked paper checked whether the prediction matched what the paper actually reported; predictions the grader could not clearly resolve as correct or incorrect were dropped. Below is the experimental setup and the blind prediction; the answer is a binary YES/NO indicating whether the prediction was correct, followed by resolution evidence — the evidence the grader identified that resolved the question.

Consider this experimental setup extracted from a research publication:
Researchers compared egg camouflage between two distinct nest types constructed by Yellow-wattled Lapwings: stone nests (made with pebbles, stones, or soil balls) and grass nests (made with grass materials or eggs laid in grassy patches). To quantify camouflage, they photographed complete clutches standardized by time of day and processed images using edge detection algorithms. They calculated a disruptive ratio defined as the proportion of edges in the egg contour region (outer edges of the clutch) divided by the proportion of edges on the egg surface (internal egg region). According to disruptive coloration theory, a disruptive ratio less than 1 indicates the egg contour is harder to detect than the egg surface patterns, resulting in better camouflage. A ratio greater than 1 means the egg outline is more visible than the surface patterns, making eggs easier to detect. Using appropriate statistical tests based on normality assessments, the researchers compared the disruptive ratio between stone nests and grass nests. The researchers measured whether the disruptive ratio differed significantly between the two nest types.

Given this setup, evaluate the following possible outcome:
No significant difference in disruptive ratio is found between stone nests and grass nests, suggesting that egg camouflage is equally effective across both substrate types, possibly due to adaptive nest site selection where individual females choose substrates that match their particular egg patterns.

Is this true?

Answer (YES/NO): NO